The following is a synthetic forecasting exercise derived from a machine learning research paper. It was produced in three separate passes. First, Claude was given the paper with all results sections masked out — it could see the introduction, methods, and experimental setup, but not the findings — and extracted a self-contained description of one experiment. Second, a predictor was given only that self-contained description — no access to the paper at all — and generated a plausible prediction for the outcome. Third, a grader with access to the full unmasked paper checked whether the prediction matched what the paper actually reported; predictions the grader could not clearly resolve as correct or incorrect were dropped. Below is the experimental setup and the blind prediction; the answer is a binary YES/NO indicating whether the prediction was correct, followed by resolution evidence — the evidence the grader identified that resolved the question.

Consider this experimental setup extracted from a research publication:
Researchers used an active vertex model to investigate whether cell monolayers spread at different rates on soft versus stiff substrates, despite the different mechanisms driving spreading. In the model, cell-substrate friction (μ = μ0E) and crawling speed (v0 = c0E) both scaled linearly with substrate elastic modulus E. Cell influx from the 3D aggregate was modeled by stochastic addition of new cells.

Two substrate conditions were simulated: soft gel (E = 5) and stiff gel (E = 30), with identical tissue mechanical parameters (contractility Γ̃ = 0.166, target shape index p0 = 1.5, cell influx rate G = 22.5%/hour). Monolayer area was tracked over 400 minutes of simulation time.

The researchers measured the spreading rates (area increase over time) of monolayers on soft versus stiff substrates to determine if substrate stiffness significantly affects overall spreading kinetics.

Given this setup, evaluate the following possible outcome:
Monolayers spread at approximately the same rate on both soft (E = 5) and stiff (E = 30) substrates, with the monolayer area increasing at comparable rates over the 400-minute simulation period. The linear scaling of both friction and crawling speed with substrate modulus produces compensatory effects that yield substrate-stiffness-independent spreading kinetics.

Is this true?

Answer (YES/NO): NO